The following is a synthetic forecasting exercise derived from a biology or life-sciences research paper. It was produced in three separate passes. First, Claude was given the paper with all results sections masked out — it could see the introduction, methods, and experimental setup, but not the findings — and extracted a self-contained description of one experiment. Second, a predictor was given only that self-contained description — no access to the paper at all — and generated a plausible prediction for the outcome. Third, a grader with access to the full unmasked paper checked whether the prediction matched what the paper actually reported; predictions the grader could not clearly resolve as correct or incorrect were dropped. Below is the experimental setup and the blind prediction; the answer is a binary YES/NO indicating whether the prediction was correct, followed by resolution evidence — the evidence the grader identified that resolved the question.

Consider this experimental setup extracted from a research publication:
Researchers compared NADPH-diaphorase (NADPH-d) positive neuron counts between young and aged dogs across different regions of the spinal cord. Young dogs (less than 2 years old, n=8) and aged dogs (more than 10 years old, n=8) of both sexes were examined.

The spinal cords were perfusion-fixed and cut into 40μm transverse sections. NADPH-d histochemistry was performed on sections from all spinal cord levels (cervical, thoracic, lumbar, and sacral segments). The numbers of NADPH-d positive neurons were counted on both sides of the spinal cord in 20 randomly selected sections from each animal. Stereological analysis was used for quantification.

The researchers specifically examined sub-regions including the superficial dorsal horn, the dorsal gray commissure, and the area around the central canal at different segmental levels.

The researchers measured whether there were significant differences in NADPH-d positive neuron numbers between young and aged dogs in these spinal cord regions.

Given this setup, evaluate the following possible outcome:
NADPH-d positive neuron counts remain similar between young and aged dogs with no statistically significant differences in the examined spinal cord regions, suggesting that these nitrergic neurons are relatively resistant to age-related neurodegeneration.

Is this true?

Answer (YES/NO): NO